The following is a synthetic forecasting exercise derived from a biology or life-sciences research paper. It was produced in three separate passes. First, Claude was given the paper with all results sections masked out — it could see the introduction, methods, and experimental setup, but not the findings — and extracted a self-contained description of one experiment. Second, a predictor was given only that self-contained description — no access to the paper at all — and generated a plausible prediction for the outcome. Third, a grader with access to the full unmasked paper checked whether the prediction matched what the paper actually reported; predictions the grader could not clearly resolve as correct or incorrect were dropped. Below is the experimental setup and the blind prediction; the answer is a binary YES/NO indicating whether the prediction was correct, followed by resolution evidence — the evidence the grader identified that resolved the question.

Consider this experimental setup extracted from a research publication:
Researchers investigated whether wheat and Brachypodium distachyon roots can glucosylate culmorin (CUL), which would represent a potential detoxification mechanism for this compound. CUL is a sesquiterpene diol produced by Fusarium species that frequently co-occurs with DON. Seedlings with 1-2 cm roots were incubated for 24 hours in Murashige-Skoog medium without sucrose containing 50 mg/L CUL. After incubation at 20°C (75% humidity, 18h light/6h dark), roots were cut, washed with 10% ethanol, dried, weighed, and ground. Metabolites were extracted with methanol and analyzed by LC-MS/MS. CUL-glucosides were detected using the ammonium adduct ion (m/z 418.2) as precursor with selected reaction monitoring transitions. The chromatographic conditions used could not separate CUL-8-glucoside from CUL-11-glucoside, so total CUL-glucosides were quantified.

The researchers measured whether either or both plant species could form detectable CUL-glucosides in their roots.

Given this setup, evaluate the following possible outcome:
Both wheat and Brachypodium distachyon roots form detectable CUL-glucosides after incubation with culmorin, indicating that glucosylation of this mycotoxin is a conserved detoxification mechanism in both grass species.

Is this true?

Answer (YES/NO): YES